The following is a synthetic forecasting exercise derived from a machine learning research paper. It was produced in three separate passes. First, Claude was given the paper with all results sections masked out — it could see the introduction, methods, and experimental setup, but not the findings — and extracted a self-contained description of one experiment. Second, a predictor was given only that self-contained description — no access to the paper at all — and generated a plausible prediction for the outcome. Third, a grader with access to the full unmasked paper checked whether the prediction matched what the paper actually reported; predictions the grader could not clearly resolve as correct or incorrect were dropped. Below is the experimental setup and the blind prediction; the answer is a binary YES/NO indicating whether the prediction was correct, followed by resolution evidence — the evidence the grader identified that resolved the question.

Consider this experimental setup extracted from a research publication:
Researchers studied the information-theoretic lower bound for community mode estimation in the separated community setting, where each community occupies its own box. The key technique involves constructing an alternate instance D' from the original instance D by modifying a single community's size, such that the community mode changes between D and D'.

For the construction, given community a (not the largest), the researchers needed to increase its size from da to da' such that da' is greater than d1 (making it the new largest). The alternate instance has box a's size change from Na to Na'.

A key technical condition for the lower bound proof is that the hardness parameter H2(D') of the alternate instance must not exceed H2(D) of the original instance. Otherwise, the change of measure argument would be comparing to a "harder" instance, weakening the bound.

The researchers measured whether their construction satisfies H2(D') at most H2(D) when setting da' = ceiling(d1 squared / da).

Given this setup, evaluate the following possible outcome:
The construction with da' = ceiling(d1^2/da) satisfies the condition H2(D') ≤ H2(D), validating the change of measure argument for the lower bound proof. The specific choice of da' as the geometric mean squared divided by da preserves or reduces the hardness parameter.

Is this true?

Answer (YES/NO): YES